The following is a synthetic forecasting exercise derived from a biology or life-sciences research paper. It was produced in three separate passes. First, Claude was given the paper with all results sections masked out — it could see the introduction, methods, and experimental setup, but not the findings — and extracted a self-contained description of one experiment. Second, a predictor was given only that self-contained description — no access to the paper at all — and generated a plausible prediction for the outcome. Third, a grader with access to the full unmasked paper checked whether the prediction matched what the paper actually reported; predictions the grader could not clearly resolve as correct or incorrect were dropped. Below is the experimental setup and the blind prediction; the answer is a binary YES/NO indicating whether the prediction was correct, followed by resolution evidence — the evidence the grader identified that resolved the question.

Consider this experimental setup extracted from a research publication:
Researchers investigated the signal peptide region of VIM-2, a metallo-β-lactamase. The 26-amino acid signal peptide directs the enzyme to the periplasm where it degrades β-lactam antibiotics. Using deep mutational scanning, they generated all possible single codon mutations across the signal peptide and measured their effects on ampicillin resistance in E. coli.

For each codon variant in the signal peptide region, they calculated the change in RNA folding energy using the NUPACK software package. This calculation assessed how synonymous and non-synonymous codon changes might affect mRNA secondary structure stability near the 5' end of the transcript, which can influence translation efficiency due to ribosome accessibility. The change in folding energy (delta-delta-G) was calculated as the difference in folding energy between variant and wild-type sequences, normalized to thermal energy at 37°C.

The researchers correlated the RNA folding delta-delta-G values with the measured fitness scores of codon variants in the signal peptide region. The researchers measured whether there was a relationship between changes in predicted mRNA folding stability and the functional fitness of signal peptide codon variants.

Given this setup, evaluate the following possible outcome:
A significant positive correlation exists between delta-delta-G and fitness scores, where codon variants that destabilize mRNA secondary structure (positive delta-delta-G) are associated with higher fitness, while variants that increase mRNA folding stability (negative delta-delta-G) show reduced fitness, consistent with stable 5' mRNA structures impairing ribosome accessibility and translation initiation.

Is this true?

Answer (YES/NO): YES